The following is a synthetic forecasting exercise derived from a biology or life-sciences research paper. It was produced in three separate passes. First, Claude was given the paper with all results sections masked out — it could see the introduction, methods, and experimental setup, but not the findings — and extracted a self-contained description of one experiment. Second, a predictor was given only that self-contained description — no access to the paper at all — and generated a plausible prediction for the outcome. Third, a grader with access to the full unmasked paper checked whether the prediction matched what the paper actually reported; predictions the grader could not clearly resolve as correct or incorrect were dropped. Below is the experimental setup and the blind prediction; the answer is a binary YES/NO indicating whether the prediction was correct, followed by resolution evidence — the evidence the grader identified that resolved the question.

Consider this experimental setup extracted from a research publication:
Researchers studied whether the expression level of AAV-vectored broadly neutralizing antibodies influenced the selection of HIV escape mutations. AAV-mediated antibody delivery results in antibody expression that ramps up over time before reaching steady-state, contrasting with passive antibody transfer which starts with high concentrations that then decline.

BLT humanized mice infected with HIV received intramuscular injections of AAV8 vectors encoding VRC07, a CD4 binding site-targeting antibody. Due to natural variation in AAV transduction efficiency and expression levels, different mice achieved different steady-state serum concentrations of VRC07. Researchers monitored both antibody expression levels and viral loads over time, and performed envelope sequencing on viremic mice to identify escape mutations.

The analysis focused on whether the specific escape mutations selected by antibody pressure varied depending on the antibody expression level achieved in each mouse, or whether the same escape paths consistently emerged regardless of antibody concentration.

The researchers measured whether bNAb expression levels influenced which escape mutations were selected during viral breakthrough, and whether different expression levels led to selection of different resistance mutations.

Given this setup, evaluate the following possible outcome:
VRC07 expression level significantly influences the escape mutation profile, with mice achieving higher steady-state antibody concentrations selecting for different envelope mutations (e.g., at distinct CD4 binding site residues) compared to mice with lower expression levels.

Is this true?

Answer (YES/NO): NO